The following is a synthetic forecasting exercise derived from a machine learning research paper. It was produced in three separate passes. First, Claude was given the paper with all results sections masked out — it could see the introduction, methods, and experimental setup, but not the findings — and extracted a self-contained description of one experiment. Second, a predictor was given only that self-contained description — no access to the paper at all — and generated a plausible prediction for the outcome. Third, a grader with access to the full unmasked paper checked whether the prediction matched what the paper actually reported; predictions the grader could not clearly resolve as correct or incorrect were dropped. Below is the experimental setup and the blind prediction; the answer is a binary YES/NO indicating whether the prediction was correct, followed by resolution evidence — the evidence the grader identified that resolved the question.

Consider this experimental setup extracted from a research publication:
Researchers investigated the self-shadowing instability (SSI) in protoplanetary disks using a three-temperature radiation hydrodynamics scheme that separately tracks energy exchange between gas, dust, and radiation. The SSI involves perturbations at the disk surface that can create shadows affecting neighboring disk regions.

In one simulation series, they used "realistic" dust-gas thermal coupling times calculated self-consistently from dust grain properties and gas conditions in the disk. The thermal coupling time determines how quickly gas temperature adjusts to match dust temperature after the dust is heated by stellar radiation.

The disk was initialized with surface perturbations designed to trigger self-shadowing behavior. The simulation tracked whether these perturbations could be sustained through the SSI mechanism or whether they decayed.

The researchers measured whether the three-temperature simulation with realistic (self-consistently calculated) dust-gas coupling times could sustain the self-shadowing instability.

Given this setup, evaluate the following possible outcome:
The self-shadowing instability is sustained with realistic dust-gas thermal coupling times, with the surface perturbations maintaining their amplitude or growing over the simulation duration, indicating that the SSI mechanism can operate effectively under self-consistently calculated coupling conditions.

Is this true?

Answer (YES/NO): NO